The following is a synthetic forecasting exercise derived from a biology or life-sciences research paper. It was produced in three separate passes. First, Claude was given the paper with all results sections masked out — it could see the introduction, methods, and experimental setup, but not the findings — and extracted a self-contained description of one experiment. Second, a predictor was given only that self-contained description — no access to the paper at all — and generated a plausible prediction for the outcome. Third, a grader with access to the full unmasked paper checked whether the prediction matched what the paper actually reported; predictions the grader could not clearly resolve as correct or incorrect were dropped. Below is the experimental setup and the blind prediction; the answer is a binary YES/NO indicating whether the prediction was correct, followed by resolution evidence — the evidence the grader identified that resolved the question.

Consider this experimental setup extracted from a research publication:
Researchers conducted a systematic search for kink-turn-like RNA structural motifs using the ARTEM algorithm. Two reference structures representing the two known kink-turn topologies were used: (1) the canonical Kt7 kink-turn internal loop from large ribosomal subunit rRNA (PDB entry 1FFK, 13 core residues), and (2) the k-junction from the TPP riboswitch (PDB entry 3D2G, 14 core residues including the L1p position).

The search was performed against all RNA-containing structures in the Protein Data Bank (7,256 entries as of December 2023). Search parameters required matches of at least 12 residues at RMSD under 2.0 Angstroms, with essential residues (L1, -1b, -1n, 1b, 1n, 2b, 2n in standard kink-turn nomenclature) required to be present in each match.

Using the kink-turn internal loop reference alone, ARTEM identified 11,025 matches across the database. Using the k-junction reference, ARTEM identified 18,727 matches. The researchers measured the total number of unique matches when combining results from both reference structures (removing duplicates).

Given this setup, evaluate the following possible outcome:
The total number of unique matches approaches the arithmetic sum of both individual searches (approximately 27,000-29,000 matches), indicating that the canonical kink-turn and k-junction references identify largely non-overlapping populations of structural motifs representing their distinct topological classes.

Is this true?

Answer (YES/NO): NO